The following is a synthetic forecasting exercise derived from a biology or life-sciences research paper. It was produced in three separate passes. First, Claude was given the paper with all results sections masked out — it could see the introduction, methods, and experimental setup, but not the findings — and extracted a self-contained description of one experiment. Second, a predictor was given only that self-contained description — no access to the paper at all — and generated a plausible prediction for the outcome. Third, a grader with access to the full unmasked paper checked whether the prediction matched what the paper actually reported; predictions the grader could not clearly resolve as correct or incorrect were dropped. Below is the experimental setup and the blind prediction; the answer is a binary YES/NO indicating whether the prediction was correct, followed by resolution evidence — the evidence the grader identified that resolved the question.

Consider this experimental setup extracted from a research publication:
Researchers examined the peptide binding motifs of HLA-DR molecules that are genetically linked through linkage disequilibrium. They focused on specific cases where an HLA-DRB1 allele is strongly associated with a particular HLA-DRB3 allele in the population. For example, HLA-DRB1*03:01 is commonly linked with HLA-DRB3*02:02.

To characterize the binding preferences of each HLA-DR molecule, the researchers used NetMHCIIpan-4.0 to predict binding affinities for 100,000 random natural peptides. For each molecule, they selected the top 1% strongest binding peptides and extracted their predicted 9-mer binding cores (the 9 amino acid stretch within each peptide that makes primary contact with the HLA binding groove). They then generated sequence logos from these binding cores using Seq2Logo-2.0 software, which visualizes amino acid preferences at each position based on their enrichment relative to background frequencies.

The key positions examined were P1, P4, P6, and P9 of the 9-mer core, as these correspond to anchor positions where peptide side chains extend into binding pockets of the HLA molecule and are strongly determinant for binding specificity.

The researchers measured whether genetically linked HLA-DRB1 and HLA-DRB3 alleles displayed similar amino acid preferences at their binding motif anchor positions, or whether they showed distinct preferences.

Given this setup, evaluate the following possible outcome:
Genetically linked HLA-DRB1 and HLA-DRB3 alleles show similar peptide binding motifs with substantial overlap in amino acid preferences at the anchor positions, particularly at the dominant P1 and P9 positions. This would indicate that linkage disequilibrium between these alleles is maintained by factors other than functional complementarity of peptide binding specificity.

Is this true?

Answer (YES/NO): NO